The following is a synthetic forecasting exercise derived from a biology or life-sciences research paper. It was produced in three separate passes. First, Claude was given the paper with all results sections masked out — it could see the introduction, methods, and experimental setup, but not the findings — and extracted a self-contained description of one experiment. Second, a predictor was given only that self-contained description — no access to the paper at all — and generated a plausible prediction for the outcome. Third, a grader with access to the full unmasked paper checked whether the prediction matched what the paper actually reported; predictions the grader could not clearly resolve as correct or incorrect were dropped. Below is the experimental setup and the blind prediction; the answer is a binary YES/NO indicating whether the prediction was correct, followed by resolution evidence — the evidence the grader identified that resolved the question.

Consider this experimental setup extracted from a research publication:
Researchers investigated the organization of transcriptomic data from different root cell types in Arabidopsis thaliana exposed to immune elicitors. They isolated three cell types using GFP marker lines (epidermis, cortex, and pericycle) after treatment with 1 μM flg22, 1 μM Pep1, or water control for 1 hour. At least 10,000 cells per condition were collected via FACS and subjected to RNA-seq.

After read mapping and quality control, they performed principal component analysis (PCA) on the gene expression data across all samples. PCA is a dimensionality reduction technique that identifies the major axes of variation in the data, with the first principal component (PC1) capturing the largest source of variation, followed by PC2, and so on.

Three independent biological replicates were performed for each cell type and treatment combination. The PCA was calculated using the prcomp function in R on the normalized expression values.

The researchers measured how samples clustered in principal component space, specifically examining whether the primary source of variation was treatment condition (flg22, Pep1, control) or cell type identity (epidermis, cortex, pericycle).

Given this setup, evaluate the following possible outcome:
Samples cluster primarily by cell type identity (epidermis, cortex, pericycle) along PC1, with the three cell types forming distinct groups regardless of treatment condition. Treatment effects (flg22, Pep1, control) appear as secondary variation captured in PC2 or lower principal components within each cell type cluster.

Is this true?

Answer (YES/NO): YES